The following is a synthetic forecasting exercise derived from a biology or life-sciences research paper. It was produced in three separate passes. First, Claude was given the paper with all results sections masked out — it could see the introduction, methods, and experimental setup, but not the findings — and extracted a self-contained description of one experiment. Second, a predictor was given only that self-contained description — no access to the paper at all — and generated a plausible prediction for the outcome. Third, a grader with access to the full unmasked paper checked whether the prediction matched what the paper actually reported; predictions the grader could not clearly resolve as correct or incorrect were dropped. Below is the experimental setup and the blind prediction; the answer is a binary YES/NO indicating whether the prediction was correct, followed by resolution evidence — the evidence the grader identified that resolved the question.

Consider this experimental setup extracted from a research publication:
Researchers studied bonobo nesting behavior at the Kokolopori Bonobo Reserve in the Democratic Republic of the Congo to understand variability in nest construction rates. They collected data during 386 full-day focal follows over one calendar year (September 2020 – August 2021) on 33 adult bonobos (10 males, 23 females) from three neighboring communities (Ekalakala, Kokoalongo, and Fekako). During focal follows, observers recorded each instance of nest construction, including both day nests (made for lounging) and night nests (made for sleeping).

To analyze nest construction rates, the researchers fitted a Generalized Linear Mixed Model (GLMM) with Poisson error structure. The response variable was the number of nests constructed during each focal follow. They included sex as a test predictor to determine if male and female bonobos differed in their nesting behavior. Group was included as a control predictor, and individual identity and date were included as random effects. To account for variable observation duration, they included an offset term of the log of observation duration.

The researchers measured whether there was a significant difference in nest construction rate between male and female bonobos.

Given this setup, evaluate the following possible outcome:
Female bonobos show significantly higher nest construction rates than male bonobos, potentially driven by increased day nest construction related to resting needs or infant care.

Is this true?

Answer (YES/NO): NO